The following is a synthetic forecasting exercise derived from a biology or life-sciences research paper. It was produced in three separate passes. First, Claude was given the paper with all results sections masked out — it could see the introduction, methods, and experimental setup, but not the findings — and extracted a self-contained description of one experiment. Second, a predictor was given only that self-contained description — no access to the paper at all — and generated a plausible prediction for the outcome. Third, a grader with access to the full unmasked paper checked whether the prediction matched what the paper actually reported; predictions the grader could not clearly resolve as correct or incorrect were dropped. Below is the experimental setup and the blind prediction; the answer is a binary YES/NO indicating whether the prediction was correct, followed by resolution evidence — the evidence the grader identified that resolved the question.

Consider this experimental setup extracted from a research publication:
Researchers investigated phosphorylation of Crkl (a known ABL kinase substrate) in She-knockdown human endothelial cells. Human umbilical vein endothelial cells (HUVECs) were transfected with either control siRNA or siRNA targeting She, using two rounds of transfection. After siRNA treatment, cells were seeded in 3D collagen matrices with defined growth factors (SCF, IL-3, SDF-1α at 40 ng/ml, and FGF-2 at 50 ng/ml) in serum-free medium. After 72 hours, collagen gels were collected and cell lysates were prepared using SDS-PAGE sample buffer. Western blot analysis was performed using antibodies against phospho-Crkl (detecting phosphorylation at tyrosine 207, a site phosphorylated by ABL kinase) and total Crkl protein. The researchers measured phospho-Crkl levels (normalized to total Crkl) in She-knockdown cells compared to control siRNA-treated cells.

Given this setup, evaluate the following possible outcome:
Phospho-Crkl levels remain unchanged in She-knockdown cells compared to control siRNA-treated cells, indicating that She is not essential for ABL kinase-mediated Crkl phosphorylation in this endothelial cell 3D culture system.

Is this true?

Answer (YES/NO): NO